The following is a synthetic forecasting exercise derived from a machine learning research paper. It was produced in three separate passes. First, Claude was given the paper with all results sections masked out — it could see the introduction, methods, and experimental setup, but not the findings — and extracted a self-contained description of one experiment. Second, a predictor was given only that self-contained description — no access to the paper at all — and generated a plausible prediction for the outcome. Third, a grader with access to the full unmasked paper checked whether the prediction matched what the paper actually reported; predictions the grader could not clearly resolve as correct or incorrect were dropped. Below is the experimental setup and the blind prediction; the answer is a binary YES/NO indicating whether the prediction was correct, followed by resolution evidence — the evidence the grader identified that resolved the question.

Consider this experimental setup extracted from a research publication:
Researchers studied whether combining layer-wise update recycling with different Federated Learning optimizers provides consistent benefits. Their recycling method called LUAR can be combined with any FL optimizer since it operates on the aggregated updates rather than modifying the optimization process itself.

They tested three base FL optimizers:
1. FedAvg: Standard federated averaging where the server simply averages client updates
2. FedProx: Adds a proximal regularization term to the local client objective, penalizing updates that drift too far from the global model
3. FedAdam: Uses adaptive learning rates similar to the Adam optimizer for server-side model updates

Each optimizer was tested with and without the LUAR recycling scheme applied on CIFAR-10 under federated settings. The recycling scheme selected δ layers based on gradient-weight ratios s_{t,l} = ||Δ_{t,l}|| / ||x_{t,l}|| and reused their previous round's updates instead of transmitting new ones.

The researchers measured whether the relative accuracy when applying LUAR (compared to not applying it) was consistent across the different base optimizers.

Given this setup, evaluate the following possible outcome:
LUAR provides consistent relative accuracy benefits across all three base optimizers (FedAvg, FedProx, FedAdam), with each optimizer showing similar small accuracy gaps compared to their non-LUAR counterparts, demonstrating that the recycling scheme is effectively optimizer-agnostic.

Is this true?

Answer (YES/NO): YES